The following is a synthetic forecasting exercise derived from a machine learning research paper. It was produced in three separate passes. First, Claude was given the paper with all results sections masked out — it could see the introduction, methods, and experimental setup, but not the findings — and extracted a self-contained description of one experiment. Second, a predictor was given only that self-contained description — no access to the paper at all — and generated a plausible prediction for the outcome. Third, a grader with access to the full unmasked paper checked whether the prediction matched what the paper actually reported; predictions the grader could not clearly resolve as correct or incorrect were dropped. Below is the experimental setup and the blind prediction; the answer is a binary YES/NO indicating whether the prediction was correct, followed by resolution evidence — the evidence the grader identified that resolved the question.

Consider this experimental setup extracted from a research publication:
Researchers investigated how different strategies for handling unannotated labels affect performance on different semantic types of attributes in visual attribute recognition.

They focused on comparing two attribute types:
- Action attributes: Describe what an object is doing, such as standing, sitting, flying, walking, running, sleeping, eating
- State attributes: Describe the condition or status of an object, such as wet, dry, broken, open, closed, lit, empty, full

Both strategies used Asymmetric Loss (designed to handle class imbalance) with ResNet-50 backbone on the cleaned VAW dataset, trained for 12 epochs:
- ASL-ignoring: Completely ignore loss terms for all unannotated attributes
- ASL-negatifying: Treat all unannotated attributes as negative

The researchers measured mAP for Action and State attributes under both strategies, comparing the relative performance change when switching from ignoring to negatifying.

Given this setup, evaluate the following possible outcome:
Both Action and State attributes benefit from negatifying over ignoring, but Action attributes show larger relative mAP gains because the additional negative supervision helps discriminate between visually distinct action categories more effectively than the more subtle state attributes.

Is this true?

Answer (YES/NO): NO